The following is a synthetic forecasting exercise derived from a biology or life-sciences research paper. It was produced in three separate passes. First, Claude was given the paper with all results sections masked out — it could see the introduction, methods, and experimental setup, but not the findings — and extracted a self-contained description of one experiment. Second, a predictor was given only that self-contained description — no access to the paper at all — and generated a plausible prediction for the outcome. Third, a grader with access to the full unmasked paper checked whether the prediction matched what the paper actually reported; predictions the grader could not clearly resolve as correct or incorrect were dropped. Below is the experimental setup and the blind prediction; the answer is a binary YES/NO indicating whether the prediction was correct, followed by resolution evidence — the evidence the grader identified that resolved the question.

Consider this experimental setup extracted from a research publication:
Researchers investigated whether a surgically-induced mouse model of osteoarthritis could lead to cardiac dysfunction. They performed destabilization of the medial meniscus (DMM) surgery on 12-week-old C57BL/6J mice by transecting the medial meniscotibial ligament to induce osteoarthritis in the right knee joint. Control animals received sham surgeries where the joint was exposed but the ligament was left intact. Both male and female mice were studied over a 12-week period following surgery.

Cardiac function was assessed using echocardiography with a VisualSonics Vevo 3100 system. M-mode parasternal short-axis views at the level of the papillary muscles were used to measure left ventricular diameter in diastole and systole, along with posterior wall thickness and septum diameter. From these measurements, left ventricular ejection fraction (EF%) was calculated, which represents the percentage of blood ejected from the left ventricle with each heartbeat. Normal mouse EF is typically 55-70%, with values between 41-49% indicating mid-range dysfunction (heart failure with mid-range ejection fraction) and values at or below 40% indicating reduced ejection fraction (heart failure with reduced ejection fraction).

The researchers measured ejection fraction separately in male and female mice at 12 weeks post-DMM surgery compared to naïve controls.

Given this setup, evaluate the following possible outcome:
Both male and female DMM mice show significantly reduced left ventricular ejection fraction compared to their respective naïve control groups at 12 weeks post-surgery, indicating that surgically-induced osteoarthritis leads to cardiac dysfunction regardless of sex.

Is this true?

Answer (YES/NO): NO